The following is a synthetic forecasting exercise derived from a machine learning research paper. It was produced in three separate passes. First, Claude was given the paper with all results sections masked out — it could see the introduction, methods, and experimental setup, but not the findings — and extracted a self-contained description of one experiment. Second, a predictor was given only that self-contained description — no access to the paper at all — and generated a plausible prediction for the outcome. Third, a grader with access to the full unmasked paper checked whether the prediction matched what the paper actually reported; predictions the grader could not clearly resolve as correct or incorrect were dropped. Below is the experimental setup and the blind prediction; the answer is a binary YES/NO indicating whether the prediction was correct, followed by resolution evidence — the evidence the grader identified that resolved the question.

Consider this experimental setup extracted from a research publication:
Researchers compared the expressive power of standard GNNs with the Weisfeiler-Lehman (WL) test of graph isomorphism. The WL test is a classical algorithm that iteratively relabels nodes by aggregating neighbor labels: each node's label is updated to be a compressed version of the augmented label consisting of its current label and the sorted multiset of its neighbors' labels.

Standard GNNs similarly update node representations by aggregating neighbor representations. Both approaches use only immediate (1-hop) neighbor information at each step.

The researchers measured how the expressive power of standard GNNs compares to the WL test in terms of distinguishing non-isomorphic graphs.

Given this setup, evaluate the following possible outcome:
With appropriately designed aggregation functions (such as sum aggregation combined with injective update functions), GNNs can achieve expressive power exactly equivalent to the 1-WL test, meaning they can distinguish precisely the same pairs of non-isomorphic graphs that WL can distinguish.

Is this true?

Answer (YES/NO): YES